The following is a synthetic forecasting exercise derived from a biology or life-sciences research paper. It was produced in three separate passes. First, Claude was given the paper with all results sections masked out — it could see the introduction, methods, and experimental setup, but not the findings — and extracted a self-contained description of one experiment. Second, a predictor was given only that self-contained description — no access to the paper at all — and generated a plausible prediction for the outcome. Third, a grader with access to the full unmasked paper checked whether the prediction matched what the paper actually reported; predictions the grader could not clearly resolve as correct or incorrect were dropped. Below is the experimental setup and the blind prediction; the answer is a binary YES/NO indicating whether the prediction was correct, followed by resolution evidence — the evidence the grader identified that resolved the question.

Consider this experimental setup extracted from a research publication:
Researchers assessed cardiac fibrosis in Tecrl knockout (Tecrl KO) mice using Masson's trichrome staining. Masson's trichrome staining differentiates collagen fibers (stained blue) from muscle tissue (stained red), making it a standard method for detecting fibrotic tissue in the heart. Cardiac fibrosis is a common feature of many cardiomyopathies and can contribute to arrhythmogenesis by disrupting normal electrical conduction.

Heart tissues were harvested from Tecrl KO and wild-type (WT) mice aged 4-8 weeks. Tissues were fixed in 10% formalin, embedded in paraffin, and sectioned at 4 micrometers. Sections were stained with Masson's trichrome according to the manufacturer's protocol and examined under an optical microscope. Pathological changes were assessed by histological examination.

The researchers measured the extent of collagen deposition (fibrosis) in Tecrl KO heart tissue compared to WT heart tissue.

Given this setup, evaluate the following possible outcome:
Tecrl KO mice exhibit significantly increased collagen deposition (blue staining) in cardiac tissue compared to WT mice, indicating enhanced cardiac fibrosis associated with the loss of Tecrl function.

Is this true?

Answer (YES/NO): NO